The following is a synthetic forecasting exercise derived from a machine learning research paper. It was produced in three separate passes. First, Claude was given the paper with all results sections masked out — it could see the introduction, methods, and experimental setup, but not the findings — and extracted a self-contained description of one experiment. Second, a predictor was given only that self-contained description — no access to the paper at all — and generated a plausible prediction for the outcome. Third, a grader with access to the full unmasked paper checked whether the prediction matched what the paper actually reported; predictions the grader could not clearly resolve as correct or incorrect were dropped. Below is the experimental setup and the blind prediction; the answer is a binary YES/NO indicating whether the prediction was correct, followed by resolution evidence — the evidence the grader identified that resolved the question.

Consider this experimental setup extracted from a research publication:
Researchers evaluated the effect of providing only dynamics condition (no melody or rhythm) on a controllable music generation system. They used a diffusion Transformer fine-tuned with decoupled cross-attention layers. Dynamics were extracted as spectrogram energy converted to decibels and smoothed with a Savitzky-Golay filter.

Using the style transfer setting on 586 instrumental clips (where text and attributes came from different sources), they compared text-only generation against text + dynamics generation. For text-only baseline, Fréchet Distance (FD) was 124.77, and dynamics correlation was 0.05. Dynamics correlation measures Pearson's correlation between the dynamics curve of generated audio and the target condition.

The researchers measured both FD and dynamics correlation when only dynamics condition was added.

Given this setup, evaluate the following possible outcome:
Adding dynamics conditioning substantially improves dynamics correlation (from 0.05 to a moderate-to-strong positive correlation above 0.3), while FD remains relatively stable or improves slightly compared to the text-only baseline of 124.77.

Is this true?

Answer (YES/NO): NO